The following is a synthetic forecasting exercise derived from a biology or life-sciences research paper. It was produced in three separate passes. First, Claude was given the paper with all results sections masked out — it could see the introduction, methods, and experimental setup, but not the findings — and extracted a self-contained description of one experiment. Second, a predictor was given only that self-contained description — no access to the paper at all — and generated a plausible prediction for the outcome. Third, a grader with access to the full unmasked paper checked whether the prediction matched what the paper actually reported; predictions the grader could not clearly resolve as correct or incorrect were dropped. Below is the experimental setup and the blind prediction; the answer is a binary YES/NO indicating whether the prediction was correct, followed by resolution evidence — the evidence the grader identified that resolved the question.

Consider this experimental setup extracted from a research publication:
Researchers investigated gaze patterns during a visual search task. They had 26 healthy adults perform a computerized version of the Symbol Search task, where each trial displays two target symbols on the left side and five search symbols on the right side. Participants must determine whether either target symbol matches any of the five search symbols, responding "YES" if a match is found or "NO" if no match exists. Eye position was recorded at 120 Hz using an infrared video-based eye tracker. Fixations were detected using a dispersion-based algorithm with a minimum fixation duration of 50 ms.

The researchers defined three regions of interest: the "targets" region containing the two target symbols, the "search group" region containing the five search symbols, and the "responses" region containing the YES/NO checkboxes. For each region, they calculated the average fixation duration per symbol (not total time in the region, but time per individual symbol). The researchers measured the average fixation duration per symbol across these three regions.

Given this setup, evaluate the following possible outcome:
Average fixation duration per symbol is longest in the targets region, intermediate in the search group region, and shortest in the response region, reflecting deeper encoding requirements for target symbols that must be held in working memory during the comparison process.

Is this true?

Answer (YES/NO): YES